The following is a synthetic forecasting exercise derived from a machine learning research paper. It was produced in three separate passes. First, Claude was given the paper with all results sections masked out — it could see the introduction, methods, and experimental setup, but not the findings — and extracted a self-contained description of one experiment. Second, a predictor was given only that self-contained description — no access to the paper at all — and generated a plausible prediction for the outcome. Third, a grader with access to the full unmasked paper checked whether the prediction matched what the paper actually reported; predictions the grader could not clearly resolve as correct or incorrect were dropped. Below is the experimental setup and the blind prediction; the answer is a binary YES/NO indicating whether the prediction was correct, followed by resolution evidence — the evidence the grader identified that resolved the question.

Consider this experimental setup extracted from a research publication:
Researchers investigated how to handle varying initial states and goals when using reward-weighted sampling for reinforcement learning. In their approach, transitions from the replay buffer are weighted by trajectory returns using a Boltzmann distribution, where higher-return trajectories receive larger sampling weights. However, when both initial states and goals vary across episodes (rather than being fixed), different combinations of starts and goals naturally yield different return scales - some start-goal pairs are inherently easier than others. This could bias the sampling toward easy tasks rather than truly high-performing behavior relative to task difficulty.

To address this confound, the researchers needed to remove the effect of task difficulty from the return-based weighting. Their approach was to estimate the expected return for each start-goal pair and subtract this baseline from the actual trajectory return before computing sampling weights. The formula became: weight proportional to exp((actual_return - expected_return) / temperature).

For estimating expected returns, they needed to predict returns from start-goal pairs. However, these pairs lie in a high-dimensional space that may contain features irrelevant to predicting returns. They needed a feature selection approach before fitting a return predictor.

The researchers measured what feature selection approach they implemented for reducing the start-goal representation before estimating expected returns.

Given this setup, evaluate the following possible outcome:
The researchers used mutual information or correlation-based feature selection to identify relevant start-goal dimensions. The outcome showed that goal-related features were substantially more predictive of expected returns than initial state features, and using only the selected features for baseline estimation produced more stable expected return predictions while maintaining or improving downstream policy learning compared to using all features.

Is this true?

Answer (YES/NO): NO